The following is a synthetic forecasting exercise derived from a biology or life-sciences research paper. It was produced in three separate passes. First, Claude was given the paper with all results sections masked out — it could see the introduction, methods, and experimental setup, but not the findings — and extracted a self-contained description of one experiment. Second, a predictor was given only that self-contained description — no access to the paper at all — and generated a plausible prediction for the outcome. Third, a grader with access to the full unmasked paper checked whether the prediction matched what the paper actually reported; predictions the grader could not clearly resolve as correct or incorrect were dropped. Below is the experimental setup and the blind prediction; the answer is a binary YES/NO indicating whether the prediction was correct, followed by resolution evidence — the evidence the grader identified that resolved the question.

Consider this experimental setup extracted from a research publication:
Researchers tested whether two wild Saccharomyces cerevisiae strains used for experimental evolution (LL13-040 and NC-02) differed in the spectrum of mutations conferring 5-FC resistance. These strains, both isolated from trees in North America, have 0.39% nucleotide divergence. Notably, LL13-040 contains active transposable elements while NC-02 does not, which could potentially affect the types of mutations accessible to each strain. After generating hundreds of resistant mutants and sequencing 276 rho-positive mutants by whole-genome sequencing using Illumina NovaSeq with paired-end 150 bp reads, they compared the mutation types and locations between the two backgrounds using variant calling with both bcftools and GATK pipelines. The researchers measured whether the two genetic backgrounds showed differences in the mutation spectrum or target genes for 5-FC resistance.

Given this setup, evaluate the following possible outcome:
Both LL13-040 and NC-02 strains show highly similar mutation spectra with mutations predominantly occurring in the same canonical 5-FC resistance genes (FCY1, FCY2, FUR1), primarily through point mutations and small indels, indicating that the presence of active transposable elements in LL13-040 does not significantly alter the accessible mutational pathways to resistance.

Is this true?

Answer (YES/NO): NO